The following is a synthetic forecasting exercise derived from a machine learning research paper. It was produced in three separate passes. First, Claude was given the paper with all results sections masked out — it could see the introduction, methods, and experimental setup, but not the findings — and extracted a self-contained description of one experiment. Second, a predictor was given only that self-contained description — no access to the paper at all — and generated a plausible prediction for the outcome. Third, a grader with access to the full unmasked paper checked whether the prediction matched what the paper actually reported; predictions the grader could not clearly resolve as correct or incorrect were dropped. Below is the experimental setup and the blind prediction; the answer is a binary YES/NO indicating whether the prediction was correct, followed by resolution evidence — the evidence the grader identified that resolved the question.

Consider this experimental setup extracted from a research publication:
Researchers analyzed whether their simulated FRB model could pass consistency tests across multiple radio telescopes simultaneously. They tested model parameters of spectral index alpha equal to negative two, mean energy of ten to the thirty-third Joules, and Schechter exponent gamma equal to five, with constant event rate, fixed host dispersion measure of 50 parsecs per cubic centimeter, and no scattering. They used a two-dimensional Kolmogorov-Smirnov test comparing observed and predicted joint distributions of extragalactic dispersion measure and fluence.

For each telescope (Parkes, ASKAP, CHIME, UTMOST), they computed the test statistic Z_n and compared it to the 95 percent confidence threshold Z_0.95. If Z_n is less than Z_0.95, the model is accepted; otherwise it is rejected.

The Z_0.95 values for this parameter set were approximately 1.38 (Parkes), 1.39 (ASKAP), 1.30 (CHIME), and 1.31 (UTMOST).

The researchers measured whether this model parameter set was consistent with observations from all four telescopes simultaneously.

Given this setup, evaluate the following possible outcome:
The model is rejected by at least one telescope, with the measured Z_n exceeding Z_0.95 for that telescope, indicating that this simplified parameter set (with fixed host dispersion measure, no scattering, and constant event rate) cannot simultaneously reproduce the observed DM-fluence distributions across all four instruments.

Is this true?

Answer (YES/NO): NO